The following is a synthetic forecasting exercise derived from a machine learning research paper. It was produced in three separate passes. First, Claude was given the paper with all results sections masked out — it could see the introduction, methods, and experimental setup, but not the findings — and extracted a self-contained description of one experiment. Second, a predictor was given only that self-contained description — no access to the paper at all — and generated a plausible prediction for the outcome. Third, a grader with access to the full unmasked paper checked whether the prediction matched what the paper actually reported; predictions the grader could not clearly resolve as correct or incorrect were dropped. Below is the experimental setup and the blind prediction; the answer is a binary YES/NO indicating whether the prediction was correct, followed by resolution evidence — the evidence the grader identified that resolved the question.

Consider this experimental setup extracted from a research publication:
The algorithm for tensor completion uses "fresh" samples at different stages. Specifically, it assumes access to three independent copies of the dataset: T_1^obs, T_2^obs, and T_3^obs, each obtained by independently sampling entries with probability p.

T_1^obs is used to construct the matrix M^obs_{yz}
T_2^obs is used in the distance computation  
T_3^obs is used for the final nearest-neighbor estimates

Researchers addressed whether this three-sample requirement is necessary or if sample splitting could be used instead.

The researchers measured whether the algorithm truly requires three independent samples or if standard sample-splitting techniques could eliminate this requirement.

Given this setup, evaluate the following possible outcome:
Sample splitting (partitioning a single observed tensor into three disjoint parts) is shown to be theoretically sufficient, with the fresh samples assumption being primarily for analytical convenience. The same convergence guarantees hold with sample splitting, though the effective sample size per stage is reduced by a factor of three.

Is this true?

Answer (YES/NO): NO